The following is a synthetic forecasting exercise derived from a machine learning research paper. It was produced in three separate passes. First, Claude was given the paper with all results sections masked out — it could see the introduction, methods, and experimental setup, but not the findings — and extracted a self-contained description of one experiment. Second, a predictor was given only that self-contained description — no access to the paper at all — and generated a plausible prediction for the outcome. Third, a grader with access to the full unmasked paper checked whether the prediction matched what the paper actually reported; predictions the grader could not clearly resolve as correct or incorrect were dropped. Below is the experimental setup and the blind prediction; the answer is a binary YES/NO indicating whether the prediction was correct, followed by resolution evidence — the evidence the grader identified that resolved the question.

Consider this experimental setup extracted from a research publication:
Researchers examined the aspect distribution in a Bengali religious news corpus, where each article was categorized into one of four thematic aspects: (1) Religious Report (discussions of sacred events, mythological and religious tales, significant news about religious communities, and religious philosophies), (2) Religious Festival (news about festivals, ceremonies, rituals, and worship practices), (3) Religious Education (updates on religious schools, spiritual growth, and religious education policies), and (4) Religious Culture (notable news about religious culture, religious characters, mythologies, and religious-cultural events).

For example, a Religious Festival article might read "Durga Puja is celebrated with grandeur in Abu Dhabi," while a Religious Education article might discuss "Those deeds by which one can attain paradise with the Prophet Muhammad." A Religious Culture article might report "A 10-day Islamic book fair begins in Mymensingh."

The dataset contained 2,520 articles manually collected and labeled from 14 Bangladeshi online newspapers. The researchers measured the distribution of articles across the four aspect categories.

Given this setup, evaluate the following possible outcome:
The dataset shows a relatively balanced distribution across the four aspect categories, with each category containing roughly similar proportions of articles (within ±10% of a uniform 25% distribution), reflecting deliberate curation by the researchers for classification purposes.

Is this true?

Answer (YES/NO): NO